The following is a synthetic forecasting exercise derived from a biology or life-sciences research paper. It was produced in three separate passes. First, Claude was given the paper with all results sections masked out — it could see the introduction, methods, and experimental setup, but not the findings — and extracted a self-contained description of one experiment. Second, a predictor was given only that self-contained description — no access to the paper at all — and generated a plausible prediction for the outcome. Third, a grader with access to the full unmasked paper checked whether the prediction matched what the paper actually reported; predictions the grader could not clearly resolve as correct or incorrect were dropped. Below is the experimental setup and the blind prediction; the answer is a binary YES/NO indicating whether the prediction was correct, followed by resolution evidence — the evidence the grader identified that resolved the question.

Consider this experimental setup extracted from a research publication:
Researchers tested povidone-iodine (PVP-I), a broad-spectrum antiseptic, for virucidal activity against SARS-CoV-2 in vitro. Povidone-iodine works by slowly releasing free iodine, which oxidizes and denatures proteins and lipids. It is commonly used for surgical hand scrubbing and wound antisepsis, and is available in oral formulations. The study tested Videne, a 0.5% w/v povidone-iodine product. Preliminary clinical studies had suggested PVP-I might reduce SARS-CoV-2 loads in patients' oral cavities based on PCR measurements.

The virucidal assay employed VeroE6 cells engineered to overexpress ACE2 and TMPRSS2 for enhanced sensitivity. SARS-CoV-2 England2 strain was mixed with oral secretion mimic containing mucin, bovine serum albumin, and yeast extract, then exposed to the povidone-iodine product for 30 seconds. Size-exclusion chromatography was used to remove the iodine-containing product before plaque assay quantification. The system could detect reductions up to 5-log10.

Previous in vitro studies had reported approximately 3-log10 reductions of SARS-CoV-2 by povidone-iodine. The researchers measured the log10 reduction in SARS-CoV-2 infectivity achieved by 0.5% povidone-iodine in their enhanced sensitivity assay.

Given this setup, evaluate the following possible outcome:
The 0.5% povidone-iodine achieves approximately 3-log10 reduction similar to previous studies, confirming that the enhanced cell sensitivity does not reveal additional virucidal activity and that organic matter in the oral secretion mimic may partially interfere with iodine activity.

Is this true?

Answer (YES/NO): YES